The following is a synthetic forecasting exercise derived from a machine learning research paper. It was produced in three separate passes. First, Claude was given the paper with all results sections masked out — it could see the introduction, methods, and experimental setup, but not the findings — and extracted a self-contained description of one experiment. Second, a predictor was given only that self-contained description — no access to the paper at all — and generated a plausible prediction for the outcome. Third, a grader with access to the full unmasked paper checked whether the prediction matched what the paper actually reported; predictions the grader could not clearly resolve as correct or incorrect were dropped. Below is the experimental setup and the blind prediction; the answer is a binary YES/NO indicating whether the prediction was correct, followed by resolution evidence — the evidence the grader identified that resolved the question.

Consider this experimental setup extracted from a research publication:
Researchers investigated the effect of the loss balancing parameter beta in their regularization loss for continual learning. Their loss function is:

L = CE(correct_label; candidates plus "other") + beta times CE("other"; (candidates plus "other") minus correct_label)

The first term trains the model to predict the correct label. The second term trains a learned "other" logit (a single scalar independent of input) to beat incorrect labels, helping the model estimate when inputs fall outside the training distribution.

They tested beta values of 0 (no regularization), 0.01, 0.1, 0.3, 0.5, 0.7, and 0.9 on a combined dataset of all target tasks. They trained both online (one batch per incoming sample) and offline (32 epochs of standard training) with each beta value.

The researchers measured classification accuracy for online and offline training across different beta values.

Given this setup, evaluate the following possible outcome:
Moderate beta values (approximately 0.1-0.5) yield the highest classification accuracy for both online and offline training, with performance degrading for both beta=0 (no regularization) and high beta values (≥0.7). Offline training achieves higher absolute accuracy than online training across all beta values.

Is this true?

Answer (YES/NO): NO